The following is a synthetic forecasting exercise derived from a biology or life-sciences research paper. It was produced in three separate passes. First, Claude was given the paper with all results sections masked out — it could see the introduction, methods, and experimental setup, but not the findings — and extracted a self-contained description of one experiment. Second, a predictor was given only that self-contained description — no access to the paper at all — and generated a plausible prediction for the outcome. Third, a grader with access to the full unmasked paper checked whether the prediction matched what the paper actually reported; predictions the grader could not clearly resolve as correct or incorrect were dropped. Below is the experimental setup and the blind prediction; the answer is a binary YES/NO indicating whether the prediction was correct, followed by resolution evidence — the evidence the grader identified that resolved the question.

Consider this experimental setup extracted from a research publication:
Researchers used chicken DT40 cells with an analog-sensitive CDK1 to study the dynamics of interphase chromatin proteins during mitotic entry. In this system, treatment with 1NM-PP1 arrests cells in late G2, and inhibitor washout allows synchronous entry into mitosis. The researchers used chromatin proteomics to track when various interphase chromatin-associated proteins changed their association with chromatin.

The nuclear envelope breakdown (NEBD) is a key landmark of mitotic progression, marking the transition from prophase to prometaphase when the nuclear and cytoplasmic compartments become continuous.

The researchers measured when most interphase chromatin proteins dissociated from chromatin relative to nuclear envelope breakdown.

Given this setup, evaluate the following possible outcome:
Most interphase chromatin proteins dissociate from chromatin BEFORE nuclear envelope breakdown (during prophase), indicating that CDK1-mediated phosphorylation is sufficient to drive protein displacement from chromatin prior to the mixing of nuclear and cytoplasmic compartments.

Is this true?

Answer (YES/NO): NO